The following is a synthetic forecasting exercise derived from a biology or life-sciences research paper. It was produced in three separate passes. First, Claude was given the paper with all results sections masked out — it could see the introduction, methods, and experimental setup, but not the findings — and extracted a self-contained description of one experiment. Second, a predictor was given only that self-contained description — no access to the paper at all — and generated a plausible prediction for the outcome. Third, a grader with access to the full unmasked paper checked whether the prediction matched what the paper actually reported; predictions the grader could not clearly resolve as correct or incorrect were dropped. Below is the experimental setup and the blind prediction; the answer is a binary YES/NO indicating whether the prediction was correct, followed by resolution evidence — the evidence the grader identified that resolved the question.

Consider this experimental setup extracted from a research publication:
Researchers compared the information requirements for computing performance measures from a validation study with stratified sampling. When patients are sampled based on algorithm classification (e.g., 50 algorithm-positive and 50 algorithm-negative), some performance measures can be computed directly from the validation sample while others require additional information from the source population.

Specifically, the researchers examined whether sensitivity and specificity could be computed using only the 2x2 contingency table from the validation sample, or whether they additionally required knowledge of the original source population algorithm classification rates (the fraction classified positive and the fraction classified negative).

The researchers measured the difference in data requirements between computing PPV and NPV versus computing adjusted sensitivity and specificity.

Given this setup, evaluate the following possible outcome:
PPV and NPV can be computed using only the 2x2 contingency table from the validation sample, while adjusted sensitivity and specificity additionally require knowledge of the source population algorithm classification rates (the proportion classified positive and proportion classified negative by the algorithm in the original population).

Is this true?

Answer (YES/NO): YES